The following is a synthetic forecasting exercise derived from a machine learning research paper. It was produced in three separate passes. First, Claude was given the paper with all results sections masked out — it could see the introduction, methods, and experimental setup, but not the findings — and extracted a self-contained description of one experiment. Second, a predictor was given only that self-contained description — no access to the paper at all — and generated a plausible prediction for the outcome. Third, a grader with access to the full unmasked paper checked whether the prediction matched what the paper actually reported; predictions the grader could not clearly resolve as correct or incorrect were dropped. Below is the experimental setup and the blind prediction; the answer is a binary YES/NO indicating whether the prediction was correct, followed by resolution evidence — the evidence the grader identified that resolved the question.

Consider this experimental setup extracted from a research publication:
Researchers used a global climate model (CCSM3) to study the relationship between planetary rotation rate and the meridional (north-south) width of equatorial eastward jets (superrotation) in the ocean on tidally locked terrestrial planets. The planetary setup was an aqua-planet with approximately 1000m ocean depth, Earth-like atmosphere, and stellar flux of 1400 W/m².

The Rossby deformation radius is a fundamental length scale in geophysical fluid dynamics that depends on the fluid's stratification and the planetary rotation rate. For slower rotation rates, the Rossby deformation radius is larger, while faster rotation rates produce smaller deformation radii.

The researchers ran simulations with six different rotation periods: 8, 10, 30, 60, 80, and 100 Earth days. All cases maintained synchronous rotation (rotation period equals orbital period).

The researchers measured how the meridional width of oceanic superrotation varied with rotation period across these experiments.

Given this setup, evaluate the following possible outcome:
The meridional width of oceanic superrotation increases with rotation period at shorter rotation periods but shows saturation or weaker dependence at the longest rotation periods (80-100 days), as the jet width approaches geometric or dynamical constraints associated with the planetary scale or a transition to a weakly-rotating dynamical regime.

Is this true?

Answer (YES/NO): NO